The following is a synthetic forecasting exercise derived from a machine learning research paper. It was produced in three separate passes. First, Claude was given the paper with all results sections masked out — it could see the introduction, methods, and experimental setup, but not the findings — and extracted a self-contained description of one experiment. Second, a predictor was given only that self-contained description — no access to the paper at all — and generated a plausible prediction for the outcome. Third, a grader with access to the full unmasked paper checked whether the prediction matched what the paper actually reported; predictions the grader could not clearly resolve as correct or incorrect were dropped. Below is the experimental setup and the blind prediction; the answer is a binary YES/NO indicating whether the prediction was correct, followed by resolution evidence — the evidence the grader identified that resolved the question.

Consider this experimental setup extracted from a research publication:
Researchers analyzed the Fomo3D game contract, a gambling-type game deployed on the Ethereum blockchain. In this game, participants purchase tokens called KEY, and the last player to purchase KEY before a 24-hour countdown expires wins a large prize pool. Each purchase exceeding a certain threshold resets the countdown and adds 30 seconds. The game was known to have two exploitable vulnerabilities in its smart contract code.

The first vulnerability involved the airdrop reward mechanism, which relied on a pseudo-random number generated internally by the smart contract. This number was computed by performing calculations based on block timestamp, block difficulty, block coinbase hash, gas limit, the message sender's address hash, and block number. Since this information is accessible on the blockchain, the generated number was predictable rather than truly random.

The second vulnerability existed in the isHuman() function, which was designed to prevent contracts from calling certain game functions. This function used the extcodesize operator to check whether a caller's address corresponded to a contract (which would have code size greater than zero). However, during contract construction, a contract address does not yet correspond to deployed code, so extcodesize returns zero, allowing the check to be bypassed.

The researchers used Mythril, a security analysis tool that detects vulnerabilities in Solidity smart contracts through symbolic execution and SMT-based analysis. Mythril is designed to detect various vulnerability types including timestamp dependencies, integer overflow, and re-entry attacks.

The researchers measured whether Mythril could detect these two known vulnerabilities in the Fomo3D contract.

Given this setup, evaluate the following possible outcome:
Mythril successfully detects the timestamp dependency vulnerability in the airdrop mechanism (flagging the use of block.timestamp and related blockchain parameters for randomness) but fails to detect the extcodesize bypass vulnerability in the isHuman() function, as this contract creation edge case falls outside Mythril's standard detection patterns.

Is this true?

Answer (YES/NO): NO